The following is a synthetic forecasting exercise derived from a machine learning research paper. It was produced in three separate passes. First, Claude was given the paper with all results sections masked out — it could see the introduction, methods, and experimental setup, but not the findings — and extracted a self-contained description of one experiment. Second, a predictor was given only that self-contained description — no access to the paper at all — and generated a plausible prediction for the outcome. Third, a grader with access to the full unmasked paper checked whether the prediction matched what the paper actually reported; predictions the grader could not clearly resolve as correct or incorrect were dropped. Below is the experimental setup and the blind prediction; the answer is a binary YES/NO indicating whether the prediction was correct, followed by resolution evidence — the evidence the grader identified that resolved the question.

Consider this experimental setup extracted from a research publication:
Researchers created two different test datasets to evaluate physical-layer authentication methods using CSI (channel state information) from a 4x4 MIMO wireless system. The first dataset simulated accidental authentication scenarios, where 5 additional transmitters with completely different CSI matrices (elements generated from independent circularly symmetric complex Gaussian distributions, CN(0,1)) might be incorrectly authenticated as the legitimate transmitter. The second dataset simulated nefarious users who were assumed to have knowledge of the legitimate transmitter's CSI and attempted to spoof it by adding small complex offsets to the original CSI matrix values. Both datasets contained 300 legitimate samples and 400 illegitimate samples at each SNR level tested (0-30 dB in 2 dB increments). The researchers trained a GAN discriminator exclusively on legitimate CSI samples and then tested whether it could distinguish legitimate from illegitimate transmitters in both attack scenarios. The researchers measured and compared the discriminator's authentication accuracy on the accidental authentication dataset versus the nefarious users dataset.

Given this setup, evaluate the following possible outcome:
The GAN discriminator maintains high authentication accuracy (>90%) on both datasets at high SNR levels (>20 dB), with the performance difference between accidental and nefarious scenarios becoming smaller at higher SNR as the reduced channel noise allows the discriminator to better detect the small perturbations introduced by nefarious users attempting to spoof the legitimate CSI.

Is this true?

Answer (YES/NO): YES